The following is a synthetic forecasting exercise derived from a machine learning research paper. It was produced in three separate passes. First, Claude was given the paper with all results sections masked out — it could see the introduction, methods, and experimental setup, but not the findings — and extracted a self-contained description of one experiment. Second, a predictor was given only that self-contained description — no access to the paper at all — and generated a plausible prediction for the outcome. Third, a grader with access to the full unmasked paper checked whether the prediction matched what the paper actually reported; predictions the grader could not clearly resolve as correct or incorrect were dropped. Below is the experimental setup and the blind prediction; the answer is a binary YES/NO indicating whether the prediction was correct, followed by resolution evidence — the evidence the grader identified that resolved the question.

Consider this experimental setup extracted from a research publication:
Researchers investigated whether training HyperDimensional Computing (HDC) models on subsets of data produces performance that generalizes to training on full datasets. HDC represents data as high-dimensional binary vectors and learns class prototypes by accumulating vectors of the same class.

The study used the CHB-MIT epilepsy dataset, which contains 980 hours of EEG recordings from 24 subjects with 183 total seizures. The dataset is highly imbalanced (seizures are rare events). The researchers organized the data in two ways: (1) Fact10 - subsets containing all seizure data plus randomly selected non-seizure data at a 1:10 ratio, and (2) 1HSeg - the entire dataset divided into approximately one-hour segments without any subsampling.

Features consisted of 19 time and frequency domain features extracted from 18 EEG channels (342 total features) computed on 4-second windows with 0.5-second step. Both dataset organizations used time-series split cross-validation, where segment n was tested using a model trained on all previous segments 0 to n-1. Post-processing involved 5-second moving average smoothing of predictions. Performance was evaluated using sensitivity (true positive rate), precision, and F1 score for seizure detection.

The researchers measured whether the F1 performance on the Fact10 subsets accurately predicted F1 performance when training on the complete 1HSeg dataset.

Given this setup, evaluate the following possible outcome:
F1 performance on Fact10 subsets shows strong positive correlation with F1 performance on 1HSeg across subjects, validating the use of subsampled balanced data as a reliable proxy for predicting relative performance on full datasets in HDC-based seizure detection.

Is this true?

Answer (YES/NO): NO